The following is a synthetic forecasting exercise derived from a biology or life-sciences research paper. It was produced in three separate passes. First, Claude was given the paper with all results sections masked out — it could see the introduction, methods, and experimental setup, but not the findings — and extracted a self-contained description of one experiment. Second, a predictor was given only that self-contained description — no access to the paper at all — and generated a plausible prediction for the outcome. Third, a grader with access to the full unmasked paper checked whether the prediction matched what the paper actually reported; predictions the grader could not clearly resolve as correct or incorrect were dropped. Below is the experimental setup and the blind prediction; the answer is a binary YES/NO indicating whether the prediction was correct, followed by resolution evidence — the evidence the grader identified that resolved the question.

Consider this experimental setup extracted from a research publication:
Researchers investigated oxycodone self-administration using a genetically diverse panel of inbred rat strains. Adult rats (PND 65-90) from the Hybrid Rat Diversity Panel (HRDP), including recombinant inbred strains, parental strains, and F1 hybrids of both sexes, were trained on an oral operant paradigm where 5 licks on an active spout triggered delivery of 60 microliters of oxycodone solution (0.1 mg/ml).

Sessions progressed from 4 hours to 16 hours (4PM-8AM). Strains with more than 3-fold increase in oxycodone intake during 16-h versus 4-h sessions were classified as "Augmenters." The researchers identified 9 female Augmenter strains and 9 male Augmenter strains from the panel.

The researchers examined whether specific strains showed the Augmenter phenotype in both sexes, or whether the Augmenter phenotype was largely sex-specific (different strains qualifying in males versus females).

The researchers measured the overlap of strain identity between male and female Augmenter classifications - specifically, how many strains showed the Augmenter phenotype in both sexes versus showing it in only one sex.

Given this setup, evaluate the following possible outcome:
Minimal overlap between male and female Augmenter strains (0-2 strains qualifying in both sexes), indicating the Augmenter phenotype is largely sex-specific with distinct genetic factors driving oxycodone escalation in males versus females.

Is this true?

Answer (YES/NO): NO